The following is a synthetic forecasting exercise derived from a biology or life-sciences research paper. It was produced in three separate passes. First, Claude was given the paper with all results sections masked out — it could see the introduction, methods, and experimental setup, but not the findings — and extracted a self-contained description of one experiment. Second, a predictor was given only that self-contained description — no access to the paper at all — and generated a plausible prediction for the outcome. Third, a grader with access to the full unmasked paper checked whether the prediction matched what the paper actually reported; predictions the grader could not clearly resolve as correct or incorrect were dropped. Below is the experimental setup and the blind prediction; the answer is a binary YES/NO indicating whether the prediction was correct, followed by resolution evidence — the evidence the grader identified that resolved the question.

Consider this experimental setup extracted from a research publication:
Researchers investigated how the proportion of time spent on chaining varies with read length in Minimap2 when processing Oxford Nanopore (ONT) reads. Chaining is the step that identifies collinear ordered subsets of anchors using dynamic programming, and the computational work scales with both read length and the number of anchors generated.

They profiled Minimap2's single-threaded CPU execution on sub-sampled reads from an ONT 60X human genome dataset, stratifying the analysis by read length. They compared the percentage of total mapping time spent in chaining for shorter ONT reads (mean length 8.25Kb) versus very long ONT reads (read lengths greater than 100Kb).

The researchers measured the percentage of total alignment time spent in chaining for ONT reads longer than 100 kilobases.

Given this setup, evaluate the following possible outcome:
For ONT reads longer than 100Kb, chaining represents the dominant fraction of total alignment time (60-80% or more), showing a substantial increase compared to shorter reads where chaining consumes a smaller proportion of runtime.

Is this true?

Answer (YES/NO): YES